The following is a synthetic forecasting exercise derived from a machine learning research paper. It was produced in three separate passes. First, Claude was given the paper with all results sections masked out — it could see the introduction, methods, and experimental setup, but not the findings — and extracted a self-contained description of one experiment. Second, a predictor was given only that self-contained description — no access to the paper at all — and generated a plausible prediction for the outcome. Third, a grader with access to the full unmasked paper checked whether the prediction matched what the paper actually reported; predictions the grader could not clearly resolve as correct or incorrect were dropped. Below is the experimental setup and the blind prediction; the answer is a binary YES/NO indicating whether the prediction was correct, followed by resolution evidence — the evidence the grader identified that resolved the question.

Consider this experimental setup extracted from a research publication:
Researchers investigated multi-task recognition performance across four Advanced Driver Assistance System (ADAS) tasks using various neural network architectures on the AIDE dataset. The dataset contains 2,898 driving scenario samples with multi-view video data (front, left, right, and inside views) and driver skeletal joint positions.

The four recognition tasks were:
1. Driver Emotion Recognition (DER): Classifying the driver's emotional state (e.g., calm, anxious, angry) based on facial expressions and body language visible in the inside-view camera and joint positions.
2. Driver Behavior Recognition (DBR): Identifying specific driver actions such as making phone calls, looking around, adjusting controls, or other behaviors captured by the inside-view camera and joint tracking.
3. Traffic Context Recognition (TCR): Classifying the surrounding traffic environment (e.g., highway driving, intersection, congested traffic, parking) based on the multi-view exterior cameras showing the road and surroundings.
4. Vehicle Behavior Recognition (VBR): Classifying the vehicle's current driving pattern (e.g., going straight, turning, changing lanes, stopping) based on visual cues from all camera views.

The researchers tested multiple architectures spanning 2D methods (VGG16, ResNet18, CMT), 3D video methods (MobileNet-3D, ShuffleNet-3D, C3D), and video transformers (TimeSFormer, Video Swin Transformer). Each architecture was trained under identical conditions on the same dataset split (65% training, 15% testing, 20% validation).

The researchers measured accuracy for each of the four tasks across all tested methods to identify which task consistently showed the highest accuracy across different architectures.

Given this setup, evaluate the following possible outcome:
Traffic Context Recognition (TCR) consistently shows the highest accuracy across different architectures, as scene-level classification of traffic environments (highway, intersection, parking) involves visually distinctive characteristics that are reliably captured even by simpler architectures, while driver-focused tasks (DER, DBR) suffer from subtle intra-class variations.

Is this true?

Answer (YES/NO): YES